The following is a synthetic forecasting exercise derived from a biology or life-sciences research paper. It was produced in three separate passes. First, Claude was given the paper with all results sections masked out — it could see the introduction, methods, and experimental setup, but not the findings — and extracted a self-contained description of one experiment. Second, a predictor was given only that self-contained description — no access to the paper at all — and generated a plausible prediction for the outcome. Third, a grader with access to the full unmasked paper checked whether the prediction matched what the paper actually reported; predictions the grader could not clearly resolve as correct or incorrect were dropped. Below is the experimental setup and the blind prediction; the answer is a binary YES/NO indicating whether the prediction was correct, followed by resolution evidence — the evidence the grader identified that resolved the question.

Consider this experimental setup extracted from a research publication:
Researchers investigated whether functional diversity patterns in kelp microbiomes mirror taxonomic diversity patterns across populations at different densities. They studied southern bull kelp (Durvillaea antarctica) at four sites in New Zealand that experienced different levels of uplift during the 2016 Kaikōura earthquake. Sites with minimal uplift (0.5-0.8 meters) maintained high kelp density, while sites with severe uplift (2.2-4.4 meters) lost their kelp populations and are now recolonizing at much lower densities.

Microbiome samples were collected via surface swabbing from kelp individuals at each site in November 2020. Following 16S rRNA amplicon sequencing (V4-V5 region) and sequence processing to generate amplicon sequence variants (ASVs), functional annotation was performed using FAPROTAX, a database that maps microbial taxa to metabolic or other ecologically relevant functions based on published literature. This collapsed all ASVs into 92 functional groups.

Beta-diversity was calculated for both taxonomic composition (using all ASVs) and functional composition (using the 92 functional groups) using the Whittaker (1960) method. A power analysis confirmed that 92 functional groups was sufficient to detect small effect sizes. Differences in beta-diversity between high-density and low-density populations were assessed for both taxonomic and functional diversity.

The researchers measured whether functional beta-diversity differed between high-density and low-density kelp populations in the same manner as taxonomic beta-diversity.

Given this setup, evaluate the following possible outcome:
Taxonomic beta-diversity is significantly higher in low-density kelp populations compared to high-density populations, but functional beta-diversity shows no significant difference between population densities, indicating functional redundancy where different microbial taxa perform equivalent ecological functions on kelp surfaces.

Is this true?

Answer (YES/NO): YES